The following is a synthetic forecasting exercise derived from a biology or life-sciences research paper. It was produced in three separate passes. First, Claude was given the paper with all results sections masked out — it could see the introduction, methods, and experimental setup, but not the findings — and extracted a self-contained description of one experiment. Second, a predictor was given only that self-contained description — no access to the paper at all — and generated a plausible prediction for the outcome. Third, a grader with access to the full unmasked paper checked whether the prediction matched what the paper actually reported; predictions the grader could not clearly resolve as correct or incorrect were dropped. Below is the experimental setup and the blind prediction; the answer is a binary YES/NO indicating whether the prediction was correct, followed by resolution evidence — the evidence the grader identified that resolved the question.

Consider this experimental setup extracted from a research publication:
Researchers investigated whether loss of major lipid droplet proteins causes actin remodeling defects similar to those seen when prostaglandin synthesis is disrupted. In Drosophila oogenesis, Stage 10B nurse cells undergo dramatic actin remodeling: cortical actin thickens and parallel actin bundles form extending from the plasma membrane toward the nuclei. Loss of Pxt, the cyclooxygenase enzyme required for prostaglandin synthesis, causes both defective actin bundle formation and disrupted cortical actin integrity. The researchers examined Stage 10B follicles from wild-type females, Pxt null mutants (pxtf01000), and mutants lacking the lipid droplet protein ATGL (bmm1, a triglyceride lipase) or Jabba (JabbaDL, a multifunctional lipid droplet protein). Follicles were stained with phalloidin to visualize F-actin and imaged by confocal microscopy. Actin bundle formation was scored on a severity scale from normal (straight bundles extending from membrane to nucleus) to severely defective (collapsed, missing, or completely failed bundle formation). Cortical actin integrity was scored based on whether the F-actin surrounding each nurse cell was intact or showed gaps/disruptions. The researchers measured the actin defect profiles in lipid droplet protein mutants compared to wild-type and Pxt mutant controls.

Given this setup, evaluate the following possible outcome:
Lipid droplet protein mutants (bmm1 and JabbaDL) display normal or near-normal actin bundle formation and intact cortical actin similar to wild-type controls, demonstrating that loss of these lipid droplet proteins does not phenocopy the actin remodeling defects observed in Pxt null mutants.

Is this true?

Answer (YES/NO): NO